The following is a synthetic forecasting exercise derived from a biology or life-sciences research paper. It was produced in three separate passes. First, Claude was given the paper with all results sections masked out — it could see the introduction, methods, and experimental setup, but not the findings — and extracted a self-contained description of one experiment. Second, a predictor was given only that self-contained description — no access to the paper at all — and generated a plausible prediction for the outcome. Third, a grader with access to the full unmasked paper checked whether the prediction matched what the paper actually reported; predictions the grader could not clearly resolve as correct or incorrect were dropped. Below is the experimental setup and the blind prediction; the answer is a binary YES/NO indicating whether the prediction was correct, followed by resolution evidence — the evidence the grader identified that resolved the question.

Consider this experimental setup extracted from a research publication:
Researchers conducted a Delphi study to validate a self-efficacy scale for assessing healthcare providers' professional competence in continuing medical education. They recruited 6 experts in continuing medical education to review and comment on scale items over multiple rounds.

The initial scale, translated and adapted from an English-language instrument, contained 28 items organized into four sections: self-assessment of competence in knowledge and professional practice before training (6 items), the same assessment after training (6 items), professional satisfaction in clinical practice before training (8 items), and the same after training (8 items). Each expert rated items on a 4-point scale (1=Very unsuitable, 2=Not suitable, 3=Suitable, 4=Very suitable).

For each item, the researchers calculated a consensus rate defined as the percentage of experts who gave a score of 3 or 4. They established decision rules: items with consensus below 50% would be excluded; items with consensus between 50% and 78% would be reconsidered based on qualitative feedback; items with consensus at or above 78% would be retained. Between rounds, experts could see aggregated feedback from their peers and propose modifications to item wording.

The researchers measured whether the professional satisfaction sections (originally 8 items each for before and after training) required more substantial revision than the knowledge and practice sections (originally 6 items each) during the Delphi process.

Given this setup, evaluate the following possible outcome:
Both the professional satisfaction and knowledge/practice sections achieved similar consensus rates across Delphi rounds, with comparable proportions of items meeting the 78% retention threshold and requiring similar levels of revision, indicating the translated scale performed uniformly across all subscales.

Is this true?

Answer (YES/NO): NO